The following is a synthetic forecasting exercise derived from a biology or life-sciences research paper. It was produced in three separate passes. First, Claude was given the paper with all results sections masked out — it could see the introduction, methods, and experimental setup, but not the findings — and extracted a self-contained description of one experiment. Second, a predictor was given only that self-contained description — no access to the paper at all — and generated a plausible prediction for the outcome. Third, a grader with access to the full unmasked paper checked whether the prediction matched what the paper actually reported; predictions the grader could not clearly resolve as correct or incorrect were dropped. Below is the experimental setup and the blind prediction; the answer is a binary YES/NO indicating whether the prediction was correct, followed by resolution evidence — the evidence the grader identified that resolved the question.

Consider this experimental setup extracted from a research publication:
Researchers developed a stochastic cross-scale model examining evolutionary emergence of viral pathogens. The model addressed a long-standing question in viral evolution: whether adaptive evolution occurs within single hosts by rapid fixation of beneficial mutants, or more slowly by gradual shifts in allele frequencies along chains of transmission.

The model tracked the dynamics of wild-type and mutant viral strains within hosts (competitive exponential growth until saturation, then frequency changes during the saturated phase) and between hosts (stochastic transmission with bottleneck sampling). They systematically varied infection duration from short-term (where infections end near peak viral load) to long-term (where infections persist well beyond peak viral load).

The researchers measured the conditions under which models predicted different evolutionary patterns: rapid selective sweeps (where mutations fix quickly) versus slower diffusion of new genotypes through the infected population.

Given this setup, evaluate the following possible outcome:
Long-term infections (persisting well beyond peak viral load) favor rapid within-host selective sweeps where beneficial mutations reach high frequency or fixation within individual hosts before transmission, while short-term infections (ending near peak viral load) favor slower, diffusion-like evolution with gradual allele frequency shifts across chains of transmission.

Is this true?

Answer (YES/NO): NO